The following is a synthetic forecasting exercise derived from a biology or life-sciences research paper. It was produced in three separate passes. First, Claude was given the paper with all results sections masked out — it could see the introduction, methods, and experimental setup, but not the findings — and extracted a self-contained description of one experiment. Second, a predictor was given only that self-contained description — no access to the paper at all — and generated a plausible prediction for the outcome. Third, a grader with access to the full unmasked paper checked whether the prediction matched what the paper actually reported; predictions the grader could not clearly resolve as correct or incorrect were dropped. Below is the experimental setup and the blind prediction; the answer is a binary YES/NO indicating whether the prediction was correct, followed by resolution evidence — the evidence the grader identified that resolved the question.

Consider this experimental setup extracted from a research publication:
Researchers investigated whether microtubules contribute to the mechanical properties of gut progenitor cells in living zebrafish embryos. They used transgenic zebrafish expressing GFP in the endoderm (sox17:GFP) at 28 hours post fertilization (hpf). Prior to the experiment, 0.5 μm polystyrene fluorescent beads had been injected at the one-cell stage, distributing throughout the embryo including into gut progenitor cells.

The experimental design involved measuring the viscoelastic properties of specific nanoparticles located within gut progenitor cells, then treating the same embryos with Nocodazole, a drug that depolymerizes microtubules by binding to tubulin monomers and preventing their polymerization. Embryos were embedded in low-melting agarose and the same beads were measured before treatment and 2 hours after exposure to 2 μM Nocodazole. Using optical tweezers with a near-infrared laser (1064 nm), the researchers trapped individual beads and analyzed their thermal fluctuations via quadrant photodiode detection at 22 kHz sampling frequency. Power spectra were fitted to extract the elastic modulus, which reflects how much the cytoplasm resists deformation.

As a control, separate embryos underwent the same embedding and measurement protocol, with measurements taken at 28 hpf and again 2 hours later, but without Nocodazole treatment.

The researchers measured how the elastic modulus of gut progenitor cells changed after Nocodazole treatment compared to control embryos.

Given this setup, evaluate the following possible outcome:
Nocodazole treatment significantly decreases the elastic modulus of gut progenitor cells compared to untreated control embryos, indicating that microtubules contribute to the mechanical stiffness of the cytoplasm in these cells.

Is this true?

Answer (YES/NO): YES